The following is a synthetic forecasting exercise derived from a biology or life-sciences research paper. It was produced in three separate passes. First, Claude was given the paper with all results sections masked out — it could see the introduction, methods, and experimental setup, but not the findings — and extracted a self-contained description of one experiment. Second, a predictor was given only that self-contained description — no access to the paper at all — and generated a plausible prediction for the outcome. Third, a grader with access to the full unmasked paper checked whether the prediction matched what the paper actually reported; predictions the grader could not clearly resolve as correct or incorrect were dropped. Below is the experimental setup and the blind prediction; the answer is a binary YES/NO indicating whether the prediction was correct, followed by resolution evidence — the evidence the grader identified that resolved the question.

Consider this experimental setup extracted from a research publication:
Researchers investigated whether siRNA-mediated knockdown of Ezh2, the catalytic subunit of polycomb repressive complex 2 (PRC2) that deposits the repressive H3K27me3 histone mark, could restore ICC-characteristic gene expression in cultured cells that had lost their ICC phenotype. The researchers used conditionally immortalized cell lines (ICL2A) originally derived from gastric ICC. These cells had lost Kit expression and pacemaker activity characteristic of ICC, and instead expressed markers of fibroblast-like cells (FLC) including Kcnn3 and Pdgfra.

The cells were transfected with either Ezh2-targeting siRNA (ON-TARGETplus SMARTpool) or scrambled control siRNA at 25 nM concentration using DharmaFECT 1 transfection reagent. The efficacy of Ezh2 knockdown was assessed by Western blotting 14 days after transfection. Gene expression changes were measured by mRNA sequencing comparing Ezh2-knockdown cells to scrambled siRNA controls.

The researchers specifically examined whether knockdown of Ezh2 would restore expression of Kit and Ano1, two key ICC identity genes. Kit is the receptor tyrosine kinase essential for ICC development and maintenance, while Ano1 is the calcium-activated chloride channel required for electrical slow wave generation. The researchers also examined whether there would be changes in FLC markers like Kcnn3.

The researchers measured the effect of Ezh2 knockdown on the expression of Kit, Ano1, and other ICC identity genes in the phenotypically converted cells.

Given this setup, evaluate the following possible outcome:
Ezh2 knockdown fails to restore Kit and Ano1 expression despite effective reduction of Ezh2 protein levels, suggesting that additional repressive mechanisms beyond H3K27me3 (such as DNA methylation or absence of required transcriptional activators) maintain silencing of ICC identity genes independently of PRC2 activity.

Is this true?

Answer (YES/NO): NO